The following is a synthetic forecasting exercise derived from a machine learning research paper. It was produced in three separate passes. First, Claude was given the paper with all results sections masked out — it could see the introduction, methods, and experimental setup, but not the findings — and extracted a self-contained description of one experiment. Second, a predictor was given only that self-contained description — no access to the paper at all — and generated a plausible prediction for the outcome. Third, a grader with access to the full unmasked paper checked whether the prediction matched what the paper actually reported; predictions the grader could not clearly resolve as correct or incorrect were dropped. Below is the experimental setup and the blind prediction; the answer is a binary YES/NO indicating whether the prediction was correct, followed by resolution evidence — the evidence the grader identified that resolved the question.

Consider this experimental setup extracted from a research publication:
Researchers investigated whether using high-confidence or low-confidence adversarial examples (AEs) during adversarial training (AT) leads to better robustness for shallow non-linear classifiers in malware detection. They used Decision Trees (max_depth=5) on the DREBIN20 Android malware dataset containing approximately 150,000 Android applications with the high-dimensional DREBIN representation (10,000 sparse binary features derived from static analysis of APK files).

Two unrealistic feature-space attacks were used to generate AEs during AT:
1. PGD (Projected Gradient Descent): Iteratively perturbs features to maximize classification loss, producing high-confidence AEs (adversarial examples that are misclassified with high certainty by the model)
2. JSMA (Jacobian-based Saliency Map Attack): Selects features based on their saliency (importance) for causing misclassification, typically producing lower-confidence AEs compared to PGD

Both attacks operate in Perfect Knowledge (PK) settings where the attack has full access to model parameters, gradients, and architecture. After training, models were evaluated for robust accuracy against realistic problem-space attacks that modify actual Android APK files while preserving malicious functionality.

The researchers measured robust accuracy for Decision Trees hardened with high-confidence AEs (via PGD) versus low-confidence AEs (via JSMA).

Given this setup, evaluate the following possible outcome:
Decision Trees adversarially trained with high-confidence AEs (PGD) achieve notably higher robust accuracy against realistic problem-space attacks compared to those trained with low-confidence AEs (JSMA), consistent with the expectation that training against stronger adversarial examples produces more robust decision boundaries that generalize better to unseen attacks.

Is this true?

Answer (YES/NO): NO